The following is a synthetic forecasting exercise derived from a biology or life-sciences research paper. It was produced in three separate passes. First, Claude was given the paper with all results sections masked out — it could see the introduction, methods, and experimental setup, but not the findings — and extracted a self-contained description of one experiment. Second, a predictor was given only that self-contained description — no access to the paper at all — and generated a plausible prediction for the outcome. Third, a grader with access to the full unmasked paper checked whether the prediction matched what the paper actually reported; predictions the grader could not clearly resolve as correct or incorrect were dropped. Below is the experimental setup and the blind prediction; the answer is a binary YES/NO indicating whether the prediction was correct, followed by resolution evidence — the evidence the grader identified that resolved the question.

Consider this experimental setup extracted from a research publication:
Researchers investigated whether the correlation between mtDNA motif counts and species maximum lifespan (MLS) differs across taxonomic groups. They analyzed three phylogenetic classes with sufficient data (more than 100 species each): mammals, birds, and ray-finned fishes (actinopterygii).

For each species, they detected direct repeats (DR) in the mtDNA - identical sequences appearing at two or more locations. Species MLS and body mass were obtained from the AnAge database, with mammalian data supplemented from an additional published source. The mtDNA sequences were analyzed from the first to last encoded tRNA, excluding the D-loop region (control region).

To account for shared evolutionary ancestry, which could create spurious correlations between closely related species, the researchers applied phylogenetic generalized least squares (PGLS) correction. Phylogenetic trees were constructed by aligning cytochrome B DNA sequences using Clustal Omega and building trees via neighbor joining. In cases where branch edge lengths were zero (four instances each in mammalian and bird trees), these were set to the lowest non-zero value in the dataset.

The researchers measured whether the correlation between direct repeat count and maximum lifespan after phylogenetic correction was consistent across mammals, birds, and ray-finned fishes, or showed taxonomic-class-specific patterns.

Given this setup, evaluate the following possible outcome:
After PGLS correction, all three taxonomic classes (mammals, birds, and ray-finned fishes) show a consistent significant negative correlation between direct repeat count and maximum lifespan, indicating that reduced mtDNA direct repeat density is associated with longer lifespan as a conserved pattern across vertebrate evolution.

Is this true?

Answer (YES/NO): NO